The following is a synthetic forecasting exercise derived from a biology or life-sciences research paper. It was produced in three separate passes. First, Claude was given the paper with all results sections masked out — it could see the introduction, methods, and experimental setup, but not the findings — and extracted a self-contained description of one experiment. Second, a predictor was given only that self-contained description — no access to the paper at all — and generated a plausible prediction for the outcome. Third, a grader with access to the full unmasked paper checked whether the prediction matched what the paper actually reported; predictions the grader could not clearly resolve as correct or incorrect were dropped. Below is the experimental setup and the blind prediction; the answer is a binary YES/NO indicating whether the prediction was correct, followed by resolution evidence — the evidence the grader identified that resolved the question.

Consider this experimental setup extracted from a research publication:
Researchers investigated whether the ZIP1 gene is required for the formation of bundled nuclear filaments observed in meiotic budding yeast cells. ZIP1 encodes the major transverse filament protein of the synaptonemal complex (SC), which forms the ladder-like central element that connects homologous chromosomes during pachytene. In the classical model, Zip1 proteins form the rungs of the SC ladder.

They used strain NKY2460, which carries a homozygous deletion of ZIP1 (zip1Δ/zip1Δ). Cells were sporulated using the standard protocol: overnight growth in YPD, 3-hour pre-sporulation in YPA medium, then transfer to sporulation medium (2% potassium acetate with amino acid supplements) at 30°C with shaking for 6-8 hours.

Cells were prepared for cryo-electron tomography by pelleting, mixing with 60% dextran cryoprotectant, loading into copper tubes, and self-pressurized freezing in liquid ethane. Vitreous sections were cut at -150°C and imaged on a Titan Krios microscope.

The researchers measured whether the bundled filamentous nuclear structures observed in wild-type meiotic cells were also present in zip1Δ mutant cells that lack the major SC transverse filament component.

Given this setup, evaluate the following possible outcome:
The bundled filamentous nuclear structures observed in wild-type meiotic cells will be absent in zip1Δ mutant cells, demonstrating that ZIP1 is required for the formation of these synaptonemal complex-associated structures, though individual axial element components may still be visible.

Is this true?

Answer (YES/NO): NO